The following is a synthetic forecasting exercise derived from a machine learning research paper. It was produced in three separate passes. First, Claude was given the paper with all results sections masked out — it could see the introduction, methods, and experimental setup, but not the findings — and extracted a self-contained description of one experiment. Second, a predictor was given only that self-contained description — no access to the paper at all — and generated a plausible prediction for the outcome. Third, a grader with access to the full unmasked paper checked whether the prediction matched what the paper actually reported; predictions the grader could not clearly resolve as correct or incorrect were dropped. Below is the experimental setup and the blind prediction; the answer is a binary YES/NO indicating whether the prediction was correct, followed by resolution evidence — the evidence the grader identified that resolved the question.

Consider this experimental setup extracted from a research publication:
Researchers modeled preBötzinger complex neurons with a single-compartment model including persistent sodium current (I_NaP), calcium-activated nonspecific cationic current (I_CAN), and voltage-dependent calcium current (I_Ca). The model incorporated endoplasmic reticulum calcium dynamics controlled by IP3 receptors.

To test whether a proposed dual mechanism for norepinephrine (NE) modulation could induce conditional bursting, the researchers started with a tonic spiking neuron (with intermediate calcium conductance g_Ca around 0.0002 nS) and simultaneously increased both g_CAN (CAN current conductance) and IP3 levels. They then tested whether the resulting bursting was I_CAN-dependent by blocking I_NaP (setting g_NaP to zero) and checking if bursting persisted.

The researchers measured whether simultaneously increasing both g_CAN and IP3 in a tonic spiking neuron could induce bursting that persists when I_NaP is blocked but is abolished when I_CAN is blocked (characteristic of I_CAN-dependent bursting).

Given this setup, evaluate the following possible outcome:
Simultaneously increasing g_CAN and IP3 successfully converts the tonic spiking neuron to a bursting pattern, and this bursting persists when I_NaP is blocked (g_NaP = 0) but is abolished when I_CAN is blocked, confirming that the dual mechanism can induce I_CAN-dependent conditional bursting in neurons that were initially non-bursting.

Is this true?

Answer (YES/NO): YES